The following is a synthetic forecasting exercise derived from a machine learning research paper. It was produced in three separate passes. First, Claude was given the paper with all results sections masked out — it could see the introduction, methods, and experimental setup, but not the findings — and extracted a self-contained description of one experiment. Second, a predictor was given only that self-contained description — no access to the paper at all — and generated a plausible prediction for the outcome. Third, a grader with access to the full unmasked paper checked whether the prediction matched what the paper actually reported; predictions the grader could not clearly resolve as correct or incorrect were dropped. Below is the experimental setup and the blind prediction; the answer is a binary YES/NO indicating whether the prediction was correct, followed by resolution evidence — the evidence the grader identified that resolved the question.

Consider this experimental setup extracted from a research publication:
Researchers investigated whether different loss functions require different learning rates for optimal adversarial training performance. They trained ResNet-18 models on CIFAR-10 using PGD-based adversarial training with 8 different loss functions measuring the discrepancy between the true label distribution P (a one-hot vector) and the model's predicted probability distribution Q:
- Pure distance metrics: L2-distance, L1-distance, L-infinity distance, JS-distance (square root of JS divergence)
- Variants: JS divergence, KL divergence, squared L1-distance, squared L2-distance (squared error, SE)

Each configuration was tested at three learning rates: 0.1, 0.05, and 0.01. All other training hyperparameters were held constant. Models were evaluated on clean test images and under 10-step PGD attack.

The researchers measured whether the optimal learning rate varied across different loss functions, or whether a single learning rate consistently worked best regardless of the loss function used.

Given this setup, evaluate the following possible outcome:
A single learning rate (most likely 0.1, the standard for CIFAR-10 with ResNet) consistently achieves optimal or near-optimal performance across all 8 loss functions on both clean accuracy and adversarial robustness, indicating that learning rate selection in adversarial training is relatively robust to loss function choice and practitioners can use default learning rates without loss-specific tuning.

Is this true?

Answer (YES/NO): NO